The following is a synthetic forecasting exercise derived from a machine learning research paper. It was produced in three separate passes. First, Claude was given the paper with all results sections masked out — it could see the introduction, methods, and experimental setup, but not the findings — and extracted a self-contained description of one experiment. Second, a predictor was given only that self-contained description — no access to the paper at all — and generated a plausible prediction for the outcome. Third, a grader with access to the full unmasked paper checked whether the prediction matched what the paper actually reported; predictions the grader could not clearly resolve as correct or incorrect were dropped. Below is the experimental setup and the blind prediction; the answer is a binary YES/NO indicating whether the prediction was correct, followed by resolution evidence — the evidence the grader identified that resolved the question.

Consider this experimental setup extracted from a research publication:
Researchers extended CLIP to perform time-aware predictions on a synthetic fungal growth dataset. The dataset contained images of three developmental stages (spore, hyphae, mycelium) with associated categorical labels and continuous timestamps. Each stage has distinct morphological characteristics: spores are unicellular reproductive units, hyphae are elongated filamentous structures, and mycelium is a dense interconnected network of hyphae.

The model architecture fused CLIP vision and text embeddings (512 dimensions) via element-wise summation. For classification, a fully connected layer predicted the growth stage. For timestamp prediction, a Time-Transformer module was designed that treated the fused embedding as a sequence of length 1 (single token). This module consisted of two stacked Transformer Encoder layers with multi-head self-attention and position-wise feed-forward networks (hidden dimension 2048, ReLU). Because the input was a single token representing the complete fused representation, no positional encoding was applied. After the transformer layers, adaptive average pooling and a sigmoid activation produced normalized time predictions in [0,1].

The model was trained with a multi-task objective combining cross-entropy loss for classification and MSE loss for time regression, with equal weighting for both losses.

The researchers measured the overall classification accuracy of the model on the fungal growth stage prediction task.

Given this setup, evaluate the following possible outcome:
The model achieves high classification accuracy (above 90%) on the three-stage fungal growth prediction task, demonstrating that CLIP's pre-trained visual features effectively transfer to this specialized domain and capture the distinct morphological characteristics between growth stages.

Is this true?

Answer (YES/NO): YES